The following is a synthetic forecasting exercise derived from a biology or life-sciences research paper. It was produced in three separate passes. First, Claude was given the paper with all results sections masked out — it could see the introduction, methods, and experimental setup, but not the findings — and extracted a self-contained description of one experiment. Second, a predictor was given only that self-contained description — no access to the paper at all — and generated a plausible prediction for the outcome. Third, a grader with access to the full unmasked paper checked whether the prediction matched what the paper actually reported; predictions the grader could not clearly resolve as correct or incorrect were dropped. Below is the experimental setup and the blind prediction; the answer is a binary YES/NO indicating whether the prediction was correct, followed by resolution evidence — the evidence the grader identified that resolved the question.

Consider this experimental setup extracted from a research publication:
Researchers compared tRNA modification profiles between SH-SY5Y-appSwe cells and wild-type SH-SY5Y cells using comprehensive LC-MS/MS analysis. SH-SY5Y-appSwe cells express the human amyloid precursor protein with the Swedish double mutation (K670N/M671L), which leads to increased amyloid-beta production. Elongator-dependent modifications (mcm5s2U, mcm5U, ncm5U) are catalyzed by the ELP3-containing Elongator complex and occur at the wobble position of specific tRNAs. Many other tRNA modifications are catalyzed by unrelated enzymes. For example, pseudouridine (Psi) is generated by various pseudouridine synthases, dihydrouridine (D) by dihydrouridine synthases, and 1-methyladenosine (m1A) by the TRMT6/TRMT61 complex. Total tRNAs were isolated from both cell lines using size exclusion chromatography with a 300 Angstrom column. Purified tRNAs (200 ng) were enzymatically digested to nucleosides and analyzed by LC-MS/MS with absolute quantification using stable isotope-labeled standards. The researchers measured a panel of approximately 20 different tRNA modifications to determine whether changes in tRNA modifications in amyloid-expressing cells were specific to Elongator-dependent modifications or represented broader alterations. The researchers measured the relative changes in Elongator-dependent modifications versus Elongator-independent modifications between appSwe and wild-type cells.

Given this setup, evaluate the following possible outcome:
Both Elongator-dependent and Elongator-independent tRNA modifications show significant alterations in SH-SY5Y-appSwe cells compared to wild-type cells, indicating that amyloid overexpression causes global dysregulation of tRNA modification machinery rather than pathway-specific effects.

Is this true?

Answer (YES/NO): NO